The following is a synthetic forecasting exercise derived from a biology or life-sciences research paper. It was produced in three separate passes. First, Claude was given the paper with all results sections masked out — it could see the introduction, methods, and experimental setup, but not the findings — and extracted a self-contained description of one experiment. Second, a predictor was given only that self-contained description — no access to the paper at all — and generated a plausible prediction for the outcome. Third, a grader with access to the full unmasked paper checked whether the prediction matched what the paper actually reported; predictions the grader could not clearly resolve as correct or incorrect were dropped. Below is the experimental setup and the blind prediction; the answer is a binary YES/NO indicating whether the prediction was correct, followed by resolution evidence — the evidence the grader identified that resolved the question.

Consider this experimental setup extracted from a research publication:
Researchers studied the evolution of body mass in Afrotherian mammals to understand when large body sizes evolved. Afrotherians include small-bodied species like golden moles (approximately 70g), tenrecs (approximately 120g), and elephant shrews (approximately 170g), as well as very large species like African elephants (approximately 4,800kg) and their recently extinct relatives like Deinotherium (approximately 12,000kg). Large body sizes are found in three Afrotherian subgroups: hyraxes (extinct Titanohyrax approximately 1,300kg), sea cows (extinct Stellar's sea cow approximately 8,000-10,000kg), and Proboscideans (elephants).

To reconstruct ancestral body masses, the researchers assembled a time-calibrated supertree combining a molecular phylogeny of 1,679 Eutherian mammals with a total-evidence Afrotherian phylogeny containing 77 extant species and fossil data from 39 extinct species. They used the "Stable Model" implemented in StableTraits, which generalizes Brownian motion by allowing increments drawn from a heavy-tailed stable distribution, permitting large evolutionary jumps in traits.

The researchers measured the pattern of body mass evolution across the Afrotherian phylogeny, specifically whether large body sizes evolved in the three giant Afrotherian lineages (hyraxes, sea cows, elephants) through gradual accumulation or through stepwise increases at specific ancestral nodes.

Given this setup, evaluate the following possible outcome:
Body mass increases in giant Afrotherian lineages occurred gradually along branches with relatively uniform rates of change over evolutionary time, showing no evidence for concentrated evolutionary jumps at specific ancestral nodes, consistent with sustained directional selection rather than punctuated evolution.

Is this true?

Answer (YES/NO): NO